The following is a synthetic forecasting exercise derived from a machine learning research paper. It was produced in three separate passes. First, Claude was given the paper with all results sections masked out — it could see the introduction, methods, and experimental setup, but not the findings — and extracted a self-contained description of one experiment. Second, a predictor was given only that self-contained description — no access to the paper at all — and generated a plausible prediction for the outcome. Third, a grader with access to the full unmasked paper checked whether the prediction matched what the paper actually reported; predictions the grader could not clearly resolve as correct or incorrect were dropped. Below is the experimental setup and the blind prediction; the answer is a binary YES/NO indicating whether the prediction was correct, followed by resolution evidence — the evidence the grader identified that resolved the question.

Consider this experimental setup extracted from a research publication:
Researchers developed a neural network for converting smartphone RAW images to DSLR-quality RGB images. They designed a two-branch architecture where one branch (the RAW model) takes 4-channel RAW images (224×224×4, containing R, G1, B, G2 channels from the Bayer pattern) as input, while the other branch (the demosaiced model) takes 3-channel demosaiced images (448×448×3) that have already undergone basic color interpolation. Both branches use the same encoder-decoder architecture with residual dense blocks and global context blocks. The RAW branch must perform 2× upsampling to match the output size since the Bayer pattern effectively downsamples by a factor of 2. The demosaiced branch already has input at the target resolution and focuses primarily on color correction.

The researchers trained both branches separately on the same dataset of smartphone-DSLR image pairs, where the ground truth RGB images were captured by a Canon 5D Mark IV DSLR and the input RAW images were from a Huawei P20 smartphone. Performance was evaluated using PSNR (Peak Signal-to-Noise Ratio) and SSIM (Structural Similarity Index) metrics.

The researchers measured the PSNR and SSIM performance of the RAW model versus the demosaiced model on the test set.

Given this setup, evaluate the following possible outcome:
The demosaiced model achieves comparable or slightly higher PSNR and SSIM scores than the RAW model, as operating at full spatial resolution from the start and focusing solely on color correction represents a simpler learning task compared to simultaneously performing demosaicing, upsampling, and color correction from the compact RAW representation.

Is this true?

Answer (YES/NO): YES